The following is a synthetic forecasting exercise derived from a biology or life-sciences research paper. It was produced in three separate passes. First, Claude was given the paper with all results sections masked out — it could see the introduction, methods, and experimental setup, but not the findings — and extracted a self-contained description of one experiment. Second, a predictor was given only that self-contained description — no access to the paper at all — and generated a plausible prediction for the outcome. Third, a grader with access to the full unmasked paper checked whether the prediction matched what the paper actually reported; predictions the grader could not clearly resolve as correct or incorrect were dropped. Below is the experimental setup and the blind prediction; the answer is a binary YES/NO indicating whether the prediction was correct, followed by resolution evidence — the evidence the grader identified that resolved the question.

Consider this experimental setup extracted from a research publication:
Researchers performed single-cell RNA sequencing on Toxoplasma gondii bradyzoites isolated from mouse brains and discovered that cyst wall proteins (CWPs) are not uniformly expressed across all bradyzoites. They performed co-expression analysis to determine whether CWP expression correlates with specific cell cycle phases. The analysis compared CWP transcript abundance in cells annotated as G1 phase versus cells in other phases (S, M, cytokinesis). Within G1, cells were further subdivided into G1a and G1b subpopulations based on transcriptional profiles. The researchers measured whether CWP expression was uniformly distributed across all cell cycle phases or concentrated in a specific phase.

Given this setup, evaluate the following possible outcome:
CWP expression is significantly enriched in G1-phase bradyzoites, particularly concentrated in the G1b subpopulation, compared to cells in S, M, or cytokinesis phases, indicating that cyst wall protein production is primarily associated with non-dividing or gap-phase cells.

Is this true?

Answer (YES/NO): YES